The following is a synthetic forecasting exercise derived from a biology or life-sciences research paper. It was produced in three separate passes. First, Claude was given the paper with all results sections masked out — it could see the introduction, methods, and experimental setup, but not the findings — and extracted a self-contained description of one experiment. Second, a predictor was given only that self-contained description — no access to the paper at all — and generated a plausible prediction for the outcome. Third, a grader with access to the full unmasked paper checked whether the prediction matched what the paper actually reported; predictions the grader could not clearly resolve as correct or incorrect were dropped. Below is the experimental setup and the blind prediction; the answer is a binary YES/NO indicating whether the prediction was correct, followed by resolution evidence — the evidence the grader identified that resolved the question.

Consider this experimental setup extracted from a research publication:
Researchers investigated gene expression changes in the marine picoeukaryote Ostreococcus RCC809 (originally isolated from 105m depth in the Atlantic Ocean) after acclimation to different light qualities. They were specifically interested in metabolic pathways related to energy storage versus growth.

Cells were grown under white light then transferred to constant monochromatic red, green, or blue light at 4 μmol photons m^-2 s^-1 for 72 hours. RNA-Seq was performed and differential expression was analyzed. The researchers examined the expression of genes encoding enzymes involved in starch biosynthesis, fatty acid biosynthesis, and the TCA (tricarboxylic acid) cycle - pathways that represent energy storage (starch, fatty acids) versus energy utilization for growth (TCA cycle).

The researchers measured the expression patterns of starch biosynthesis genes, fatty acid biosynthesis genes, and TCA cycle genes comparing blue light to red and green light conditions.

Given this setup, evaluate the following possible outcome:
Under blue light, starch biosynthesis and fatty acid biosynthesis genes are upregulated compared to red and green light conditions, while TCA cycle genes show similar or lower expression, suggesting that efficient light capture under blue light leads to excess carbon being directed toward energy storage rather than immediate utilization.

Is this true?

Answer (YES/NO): NO